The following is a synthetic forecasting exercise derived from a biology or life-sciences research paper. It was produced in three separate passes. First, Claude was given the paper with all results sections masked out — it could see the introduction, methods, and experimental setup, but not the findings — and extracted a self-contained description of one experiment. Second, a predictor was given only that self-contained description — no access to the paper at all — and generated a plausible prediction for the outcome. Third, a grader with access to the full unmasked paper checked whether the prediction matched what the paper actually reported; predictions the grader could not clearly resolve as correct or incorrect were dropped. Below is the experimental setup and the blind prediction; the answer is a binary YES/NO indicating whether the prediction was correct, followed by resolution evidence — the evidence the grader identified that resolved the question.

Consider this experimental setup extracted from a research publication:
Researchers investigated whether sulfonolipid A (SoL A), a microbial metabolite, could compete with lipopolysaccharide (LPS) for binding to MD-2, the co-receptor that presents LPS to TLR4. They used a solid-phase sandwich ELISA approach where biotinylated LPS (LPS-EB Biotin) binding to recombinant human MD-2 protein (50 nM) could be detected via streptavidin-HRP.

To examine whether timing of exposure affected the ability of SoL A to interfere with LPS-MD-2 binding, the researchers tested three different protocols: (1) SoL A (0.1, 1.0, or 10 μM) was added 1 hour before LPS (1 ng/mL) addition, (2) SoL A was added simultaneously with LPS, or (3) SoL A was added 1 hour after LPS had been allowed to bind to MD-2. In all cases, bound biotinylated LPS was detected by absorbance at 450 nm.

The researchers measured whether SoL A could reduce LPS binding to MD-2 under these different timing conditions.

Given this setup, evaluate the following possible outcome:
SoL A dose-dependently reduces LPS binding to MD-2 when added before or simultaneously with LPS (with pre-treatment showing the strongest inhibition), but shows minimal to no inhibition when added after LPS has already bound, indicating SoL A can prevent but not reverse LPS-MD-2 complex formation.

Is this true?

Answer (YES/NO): NO